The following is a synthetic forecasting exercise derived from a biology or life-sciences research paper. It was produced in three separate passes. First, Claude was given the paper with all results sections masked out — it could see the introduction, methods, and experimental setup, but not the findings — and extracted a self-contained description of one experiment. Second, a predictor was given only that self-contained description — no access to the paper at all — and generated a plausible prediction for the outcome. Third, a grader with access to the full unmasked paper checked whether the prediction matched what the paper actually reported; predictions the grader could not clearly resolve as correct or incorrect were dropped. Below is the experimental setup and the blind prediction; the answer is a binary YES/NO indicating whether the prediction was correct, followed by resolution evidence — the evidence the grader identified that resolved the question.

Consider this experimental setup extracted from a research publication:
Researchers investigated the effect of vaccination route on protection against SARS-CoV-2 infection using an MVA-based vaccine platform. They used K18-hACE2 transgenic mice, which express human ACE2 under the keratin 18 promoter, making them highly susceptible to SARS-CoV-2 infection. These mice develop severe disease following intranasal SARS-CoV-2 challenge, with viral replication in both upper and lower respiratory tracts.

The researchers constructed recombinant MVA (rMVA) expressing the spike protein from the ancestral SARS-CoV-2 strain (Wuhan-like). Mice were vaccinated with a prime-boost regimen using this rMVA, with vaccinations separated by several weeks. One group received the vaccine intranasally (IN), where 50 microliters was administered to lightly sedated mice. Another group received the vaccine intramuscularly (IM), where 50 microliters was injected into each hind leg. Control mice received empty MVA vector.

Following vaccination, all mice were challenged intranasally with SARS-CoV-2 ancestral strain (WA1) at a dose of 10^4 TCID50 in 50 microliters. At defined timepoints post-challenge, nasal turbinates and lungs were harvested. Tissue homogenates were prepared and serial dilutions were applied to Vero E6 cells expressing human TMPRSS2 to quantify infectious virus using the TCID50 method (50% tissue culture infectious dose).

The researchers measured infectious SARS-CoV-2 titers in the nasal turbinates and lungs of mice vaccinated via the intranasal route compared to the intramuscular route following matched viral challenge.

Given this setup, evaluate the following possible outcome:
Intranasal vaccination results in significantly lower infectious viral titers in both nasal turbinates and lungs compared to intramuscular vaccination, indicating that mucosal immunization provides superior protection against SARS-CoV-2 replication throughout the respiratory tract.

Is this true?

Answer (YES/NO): YES